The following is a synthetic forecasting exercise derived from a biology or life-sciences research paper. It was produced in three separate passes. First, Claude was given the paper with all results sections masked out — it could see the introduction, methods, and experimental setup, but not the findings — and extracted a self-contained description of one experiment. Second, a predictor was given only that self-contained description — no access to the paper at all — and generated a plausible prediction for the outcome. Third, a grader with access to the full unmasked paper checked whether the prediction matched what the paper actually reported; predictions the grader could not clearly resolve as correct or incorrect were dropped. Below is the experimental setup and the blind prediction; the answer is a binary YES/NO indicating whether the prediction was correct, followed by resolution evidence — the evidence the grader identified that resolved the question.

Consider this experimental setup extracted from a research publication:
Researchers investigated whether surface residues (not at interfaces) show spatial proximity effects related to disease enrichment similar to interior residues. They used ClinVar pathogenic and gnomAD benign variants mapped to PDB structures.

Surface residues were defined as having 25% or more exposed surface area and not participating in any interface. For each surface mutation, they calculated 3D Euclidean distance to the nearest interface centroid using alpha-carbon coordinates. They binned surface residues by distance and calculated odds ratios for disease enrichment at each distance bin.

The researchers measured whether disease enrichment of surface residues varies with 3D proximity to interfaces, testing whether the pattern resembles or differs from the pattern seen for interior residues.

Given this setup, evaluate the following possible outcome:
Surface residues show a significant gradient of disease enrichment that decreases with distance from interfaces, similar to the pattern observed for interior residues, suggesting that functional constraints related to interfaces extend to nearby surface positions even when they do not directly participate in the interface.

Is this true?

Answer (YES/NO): NO